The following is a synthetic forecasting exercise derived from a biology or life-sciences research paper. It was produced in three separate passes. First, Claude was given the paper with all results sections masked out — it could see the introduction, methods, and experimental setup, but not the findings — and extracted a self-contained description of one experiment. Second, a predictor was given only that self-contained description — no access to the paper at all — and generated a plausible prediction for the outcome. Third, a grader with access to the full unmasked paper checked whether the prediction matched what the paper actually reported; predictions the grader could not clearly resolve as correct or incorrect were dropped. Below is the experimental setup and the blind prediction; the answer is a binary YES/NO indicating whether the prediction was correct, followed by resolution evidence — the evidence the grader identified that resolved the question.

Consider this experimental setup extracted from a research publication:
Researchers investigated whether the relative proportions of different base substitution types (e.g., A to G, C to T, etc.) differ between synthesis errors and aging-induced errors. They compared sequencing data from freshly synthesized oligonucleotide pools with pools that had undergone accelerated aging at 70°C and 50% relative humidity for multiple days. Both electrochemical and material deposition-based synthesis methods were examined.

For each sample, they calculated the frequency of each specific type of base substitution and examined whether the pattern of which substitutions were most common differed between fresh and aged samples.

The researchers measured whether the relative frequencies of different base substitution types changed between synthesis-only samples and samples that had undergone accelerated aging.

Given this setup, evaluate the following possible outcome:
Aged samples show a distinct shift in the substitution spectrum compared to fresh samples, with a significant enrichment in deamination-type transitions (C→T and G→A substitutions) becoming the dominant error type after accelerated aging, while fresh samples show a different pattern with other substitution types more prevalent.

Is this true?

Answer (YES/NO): YES